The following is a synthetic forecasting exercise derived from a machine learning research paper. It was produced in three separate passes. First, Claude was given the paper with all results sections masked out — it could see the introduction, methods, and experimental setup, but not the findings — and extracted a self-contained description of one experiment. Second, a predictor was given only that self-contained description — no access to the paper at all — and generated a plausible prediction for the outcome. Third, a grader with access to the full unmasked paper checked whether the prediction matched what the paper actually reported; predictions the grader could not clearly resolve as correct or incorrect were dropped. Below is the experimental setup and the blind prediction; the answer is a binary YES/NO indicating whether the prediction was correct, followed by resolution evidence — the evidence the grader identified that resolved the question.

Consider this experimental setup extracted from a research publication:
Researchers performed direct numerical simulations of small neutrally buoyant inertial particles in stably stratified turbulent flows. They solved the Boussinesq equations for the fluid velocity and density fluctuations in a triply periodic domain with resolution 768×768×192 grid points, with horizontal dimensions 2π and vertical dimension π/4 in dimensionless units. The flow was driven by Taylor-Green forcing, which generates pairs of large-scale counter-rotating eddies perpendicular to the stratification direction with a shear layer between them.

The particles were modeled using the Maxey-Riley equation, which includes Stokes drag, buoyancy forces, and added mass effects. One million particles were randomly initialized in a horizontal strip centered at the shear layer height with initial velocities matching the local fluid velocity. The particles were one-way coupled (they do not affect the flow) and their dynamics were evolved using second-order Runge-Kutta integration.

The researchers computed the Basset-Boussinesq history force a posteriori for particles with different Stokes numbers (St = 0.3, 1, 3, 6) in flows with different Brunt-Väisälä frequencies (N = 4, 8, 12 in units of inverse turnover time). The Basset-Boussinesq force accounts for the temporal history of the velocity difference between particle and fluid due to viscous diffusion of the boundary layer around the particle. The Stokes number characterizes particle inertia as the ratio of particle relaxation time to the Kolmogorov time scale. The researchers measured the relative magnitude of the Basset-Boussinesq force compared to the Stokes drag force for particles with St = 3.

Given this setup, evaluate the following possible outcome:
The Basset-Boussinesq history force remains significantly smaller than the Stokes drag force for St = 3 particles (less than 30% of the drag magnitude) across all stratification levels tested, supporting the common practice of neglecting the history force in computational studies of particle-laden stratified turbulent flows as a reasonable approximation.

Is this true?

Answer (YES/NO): NO